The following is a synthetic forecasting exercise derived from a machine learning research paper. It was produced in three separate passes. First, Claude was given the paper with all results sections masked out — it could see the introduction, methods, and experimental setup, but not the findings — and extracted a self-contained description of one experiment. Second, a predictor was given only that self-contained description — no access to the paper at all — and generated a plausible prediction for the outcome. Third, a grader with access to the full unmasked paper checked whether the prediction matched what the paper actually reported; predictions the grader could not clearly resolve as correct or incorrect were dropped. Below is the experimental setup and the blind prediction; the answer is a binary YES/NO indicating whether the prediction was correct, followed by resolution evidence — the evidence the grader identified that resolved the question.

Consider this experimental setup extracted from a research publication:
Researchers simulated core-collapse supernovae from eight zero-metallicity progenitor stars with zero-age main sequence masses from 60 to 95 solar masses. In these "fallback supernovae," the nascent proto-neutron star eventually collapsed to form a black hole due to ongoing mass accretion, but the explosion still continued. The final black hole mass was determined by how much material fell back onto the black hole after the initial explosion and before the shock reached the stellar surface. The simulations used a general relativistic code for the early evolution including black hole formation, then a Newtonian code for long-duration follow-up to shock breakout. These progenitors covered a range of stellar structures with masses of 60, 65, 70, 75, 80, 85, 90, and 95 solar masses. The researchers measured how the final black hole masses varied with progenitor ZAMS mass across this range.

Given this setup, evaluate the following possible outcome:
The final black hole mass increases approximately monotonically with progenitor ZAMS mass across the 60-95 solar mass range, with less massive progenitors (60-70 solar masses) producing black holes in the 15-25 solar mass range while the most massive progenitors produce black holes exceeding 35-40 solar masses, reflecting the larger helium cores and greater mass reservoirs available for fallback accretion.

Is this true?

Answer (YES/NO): NO